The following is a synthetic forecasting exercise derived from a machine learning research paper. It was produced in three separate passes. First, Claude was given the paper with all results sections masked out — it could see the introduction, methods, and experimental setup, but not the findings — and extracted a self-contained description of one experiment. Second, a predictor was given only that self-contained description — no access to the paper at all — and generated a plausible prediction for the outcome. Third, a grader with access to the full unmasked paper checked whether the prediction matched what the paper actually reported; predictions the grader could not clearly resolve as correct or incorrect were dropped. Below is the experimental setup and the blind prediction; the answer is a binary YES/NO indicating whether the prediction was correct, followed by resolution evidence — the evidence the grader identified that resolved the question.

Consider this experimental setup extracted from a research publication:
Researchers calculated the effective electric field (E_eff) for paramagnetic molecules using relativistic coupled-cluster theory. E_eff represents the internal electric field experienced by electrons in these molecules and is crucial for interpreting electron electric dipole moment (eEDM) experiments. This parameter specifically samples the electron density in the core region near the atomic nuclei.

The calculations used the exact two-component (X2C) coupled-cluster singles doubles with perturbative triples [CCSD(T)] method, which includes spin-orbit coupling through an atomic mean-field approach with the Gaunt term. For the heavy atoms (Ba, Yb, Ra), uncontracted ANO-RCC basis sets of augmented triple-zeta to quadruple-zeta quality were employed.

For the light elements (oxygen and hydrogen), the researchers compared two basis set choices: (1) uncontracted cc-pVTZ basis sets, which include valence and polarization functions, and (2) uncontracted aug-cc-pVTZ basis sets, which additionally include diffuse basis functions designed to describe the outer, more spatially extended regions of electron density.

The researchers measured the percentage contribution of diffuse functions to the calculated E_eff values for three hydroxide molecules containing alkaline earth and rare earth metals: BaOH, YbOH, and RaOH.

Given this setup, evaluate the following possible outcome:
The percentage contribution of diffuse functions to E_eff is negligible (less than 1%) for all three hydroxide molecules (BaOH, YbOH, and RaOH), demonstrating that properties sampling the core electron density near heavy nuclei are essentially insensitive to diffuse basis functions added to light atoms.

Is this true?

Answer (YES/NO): YES